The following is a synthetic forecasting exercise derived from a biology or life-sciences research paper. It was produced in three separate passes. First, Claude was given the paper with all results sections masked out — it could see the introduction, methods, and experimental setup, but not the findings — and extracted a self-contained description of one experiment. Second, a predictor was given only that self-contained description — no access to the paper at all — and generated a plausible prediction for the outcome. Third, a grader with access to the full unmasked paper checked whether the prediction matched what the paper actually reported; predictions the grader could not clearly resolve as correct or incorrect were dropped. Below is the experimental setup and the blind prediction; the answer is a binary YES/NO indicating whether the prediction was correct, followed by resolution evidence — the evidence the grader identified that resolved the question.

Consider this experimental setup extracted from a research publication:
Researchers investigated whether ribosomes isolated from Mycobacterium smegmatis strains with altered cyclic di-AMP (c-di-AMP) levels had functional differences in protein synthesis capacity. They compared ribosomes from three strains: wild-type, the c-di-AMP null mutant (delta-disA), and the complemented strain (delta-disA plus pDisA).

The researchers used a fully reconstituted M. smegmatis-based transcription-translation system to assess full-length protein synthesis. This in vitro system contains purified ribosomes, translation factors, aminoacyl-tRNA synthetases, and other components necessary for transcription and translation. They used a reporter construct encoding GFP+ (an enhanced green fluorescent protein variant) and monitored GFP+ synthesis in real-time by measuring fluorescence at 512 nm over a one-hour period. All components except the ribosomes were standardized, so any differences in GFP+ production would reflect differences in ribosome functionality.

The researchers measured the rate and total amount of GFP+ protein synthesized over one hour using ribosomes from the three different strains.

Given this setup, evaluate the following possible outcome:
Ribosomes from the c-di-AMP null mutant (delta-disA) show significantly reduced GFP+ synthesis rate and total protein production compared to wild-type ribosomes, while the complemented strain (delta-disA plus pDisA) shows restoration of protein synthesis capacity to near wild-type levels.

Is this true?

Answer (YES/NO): YES